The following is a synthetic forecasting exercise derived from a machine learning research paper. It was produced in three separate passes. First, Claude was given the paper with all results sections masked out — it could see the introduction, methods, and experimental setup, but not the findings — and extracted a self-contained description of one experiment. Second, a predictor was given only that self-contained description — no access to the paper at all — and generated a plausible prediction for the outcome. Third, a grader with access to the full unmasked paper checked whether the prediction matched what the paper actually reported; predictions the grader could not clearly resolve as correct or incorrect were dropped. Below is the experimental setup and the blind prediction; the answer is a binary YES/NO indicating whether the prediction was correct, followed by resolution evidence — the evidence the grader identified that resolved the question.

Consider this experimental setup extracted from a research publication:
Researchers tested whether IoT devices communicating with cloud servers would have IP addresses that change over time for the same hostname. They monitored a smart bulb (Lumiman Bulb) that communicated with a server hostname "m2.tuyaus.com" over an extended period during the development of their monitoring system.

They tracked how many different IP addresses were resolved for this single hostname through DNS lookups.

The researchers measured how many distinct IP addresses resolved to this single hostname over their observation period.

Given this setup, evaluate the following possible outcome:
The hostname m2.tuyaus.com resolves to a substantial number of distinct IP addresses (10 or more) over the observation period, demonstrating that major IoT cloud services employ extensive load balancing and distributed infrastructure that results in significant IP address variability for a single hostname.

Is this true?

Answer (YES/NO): YES